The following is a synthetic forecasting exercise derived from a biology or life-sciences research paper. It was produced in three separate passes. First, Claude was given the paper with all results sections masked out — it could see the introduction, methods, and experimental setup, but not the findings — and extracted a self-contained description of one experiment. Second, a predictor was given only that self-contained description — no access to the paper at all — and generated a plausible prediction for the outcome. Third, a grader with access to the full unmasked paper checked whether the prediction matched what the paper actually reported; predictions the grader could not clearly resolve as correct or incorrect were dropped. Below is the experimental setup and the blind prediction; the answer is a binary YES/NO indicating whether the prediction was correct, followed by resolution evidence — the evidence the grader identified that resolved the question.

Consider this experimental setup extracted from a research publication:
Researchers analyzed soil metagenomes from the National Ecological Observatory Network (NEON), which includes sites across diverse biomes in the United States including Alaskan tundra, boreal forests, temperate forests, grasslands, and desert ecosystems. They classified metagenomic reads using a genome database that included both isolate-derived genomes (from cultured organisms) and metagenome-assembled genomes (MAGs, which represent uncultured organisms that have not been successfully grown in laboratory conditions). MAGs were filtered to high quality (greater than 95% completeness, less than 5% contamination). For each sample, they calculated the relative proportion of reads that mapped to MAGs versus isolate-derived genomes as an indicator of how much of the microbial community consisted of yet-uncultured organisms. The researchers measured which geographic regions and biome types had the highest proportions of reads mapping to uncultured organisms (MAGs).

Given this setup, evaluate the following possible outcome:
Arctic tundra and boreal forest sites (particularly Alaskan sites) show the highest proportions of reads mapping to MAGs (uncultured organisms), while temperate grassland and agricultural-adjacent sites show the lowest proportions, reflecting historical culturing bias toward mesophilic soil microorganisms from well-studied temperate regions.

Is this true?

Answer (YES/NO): NO